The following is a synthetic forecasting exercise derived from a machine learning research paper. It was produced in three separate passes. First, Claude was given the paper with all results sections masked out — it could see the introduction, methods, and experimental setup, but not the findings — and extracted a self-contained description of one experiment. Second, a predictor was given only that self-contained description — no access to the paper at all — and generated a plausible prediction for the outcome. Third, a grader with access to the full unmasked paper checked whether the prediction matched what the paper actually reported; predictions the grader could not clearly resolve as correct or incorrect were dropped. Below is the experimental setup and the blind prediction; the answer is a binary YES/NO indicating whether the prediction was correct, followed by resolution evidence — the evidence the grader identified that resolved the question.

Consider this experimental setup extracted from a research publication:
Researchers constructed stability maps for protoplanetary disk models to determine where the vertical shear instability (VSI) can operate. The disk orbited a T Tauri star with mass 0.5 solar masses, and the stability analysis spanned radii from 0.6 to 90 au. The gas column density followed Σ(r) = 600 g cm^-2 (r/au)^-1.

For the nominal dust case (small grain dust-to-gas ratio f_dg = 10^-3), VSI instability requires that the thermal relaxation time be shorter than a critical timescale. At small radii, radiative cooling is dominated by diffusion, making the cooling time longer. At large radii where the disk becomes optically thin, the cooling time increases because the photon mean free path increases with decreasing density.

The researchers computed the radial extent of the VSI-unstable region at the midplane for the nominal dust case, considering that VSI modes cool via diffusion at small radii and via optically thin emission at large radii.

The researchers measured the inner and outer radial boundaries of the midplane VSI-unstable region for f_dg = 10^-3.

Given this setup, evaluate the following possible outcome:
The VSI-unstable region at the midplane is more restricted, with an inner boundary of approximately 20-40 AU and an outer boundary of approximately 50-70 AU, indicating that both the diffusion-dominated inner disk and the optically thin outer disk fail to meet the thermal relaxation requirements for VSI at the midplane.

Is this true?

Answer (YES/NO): NO